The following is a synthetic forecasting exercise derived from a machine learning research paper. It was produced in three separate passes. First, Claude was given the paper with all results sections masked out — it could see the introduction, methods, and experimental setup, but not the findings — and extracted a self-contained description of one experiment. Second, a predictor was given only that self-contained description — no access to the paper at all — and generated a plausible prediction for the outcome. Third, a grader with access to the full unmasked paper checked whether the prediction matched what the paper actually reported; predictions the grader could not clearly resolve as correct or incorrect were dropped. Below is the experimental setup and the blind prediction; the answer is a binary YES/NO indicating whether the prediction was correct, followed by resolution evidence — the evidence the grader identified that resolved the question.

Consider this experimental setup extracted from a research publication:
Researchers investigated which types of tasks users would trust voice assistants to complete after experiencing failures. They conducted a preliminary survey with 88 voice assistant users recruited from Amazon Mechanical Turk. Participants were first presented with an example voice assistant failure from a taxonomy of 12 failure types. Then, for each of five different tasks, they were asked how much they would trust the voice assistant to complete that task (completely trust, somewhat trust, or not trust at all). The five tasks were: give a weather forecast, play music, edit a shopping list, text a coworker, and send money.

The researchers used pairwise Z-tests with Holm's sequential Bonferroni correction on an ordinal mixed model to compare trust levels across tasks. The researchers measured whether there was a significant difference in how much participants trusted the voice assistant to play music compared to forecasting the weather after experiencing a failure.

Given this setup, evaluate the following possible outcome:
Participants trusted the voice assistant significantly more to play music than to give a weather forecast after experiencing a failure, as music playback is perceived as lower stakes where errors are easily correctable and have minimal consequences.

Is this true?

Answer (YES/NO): NO